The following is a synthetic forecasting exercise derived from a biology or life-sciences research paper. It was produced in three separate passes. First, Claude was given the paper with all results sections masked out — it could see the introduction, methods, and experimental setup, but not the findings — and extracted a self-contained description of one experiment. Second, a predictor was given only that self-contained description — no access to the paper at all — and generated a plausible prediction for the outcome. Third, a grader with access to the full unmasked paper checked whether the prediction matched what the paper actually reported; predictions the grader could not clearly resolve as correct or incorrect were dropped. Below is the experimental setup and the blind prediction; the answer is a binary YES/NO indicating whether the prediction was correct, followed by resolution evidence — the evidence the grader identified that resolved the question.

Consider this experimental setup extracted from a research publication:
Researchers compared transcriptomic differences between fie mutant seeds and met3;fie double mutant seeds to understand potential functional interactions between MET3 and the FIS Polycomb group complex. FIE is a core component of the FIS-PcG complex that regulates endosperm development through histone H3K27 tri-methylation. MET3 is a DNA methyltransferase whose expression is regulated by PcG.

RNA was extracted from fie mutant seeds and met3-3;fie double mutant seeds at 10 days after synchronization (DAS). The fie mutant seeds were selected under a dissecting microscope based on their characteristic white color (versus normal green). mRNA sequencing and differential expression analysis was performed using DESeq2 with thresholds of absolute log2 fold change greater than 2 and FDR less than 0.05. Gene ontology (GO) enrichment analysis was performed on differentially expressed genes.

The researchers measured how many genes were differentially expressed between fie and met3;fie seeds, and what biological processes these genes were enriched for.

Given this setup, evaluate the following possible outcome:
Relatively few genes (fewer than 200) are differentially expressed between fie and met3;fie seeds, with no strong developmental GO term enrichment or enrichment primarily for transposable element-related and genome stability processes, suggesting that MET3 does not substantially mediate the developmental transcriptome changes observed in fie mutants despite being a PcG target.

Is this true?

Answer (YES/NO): NO